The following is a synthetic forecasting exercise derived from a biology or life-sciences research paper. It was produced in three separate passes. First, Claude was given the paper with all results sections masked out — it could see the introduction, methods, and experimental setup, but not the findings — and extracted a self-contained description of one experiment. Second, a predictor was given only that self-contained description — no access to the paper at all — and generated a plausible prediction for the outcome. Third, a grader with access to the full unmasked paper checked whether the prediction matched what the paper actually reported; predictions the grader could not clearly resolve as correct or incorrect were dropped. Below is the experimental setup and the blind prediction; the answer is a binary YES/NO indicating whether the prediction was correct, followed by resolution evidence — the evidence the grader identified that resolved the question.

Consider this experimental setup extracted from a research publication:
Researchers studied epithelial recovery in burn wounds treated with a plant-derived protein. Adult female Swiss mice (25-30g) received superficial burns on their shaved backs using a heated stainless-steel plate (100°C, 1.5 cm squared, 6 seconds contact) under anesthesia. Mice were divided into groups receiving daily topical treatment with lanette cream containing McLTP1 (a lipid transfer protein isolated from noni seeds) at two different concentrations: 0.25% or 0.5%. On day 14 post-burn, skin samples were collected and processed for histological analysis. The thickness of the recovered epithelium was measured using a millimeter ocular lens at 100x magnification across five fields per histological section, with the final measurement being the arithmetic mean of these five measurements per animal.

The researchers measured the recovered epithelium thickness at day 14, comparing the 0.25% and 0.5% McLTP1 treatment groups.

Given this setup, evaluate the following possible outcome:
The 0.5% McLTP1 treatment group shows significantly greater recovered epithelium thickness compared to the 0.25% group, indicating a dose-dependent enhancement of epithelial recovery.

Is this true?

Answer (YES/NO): YES